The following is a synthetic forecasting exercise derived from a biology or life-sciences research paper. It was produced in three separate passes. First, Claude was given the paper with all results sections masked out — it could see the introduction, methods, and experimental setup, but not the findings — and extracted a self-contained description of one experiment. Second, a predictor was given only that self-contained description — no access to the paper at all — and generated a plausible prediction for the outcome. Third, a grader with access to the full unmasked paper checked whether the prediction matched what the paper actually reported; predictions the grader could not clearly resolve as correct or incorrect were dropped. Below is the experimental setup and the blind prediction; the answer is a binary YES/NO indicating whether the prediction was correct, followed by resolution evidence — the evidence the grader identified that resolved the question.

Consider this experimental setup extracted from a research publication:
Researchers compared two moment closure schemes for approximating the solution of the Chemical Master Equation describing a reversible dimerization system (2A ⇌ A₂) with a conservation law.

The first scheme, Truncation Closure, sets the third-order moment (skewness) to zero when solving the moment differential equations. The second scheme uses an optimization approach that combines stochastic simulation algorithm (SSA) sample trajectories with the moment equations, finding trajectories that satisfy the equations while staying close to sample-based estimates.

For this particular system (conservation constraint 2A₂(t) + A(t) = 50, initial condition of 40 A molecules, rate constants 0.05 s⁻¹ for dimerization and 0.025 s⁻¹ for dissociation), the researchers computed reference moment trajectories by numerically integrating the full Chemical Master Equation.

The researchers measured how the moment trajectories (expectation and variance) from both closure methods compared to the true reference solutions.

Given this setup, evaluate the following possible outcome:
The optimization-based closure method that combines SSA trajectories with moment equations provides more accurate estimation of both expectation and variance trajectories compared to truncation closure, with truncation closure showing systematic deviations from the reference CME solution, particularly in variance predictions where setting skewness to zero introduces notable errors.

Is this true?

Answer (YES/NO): NO